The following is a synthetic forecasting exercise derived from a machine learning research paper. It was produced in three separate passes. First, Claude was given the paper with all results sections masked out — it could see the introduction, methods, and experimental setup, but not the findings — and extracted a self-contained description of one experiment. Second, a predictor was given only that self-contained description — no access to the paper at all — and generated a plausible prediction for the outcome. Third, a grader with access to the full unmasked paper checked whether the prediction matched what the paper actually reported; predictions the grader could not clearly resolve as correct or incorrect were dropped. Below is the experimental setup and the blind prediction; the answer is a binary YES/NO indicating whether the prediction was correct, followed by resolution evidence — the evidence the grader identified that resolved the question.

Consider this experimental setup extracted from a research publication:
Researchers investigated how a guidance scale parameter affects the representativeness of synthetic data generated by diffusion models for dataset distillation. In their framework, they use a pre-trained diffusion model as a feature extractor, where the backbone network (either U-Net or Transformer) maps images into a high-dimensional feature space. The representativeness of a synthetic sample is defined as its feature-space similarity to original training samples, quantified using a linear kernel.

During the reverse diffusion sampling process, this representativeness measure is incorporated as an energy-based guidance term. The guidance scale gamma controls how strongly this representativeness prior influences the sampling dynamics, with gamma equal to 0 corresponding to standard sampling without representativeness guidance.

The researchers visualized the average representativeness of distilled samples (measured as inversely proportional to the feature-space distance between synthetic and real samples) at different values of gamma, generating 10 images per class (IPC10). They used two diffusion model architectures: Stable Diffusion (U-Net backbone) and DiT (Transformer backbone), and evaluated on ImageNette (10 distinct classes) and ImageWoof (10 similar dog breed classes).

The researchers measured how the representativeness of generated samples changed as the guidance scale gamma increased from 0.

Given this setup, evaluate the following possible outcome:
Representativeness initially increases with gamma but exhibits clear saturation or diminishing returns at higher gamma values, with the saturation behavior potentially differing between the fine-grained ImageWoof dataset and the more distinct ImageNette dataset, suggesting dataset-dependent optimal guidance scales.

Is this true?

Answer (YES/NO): NO